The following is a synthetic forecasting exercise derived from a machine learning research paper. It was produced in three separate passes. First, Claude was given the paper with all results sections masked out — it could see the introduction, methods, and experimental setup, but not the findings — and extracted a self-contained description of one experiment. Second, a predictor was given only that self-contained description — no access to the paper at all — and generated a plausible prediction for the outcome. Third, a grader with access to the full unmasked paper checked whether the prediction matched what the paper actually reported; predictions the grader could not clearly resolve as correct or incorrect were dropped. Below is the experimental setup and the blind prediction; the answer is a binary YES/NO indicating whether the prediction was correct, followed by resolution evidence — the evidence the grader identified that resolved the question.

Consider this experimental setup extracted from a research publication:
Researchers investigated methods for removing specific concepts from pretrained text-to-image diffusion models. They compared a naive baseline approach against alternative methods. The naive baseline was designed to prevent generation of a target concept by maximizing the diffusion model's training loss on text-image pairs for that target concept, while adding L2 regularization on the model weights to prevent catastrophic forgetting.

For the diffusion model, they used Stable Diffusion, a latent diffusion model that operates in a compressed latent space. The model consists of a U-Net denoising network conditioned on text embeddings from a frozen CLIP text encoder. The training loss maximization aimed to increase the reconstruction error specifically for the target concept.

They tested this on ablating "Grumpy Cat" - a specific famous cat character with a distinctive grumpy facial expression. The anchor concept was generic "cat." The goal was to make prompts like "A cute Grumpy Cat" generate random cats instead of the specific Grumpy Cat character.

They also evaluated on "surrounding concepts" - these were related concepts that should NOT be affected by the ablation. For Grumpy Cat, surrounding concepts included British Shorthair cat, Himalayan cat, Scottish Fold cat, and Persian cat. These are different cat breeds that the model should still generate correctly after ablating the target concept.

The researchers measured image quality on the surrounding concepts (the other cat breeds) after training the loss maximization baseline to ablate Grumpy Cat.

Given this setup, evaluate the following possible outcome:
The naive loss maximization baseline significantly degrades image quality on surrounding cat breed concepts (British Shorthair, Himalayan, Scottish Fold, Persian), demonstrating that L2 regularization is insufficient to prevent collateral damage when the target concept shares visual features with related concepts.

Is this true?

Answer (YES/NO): YES